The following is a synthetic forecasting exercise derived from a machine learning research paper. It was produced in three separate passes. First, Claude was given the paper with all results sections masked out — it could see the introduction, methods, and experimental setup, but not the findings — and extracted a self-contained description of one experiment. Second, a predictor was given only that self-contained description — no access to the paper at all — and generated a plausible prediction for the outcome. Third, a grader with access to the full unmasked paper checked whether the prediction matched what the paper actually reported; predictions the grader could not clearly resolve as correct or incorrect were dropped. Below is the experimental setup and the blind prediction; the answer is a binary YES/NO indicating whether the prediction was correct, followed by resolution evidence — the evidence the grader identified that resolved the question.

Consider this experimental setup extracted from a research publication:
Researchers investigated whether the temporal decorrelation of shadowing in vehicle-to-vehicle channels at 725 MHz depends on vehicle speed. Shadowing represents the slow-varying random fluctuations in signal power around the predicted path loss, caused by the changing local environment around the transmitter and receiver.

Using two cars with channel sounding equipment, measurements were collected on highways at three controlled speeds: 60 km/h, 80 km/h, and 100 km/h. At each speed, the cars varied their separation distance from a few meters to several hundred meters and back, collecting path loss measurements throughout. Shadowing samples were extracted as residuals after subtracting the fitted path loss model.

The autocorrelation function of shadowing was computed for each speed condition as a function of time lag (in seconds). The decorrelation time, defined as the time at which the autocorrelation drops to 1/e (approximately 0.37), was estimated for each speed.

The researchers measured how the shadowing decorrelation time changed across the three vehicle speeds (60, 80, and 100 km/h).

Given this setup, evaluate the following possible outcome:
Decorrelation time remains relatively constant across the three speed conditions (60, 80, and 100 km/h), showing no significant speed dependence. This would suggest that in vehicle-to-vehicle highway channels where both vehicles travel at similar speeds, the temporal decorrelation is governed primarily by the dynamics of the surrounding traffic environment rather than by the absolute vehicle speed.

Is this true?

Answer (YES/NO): YES